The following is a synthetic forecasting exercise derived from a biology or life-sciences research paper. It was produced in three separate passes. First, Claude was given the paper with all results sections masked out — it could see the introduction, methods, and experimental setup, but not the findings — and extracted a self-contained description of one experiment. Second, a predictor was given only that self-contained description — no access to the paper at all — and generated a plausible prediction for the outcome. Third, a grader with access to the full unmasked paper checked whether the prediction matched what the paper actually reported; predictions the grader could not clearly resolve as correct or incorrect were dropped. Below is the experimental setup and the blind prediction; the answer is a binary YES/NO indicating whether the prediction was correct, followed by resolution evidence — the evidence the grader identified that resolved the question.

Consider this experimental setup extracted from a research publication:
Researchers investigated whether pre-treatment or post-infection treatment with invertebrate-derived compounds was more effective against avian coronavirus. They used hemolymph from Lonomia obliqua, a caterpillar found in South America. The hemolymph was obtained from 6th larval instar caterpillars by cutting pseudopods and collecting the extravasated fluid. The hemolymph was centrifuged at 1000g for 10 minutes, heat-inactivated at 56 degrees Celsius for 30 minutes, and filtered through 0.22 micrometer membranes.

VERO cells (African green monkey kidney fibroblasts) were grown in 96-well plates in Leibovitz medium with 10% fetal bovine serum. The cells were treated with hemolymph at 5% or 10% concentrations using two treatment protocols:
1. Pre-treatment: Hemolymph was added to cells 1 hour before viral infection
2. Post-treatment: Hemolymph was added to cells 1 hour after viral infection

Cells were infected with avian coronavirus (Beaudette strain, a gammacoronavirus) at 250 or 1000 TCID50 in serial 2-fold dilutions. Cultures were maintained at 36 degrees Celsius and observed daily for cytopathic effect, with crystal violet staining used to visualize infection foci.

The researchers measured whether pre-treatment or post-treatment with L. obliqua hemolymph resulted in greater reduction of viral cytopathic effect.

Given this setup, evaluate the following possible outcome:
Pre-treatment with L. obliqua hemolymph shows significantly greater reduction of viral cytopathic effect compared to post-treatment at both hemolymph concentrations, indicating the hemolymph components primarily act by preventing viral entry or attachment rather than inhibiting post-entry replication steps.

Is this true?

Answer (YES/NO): NO